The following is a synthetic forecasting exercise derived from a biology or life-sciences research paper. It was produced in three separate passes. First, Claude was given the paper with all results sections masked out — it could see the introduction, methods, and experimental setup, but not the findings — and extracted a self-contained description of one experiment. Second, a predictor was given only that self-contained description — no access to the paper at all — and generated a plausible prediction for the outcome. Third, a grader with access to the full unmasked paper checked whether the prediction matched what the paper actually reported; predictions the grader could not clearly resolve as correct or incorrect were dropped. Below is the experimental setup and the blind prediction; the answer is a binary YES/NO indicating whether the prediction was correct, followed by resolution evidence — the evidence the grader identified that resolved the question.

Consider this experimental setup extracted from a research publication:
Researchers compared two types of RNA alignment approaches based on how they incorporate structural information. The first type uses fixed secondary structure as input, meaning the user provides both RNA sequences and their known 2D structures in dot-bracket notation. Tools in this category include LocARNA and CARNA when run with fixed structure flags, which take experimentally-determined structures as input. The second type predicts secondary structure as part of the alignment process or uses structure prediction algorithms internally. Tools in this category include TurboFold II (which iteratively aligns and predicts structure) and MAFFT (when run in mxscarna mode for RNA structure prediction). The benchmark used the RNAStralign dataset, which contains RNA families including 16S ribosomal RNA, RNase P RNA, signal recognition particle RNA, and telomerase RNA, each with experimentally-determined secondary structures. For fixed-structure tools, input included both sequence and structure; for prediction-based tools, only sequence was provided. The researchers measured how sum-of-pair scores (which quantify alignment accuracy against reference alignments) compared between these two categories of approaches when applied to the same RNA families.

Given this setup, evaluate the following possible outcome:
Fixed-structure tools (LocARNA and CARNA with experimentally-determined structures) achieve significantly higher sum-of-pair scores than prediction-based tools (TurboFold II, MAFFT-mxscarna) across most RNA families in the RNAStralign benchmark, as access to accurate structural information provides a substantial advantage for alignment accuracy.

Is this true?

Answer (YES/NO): NO